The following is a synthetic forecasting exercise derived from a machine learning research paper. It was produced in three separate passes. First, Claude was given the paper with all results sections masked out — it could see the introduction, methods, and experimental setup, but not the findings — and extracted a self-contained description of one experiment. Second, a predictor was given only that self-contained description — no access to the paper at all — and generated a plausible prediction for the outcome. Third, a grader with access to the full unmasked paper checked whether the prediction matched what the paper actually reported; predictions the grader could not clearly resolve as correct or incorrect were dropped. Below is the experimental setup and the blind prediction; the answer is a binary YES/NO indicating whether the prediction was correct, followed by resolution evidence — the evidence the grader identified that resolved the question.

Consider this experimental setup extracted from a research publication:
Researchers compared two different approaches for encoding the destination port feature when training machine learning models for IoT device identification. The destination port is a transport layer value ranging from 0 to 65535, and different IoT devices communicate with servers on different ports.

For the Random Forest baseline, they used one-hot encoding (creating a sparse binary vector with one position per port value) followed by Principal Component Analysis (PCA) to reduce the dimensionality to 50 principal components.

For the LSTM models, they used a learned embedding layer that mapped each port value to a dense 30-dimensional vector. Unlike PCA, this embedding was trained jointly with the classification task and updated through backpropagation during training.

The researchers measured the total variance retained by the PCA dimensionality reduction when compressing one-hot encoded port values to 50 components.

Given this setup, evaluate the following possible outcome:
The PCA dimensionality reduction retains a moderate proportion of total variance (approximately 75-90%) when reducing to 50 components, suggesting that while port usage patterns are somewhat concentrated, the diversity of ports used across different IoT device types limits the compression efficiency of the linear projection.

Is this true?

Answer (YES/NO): NO